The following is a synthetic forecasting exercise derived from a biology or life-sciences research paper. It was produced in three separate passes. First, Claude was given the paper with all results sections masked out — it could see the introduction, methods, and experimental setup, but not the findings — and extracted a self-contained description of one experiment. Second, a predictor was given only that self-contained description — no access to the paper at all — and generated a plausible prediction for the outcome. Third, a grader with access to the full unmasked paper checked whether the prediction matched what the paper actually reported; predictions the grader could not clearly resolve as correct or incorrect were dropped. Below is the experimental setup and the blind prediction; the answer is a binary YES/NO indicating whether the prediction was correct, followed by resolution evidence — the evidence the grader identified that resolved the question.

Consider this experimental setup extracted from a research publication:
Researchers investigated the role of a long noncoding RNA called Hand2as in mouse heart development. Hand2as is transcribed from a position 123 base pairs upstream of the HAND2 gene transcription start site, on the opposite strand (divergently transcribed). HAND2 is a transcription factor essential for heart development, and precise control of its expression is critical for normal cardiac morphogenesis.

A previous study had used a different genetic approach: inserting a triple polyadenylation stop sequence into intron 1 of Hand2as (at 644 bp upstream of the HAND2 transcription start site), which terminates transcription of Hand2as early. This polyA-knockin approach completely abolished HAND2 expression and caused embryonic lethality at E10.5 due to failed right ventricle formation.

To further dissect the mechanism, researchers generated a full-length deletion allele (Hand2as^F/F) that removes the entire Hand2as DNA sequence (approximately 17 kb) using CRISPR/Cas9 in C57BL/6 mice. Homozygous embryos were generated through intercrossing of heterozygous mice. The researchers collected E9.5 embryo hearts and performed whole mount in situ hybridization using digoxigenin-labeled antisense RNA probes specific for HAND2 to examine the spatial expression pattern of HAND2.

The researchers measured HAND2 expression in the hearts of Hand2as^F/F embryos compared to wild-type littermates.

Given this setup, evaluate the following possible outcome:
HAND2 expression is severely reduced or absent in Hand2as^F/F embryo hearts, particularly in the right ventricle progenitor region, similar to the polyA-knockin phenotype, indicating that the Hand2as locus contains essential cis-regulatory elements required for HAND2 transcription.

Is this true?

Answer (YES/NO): NO